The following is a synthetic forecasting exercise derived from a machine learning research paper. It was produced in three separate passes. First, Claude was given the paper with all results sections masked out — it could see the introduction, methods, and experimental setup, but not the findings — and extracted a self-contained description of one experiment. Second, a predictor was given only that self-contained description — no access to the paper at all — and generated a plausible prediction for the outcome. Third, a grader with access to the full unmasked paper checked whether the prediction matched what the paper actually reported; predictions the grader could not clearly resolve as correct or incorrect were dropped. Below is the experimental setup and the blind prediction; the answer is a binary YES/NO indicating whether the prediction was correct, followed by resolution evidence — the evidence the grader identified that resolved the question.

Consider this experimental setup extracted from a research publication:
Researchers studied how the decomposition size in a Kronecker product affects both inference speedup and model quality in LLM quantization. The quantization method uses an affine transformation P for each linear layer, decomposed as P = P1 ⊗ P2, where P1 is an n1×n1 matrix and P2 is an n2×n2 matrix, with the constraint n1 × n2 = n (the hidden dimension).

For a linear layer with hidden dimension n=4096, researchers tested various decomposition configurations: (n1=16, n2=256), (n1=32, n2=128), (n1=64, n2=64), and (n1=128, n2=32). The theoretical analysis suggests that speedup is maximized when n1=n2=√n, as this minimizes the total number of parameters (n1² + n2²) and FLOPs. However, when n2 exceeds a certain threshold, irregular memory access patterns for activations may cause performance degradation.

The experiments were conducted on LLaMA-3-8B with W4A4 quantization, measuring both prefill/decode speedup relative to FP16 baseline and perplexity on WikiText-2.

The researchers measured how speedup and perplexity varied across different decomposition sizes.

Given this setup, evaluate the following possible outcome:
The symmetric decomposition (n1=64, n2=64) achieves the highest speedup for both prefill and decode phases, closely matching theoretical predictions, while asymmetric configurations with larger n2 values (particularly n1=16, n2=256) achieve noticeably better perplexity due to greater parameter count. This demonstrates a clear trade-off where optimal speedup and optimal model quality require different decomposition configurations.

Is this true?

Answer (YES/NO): NO